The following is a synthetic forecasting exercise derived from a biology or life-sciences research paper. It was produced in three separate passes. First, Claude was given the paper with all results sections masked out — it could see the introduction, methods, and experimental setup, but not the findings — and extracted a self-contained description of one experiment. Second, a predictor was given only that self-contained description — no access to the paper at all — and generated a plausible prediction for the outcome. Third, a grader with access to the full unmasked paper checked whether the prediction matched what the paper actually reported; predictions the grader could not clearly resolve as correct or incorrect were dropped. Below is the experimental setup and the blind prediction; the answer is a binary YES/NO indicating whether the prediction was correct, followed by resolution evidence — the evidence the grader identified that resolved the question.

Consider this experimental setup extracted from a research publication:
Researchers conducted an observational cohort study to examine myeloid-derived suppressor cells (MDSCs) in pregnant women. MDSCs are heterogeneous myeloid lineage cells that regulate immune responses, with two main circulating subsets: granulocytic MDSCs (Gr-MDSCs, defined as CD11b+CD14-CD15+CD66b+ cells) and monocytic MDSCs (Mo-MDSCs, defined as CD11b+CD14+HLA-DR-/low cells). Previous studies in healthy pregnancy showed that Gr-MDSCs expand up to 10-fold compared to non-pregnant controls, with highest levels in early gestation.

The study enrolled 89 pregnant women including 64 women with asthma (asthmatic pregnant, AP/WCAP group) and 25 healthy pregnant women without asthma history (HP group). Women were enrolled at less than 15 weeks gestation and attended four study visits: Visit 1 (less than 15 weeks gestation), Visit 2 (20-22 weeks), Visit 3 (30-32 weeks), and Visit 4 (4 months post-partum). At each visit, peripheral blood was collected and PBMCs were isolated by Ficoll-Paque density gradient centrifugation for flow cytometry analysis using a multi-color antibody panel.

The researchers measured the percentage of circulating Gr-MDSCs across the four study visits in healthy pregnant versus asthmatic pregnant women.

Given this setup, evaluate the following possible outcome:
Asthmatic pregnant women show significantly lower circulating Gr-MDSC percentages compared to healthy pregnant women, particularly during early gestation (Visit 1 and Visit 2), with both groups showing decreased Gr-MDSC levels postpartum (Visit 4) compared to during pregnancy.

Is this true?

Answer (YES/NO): NO